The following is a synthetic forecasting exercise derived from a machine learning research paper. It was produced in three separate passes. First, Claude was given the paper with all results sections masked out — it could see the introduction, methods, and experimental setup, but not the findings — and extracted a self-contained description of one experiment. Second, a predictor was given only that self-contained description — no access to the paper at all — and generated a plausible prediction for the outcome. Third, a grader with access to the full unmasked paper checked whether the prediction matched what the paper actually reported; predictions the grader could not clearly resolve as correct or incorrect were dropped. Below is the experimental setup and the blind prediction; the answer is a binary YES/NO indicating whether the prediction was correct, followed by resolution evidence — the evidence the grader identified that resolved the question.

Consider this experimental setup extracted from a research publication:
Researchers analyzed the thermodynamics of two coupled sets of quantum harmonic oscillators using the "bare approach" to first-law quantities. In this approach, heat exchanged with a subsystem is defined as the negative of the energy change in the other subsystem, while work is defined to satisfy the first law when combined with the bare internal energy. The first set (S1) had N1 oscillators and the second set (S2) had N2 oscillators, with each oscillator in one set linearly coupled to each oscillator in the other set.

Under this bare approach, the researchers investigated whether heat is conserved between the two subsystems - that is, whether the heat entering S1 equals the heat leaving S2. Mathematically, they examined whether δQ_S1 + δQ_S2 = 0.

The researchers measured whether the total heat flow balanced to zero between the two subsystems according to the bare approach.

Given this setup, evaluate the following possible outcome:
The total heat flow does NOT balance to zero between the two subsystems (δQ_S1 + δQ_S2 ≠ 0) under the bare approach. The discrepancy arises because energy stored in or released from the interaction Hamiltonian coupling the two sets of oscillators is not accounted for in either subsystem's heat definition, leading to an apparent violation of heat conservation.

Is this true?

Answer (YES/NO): YES